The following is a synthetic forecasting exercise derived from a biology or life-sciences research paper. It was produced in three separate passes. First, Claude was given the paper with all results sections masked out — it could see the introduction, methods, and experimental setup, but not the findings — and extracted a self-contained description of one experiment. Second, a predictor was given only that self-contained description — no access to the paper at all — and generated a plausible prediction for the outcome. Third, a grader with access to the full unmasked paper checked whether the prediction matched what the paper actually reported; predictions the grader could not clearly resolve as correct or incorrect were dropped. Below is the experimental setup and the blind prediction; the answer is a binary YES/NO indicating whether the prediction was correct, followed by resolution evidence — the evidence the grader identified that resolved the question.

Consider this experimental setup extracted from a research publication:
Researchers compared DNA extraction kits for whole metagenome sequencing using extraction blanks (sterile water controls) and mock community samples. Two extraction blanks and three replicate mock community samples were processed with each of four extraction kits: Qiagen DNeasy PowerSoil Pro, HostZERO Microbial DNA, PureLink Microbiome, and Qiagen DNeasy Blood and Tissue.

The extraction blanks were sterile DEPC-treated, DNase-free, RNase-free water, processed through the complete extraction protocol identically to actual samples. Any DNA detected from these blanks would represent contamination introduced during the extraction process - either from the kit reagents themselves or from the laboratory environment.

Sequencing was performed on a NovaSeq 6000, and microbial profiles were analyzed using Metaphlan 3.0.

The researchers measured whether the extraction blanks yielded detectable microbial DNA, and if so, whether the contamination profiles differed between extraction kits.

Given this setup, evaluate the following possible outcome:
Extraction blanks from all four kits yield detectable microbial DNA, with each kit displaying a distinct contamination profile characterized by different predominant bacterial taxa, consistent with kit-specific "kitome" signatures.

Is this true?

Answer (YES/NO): NO